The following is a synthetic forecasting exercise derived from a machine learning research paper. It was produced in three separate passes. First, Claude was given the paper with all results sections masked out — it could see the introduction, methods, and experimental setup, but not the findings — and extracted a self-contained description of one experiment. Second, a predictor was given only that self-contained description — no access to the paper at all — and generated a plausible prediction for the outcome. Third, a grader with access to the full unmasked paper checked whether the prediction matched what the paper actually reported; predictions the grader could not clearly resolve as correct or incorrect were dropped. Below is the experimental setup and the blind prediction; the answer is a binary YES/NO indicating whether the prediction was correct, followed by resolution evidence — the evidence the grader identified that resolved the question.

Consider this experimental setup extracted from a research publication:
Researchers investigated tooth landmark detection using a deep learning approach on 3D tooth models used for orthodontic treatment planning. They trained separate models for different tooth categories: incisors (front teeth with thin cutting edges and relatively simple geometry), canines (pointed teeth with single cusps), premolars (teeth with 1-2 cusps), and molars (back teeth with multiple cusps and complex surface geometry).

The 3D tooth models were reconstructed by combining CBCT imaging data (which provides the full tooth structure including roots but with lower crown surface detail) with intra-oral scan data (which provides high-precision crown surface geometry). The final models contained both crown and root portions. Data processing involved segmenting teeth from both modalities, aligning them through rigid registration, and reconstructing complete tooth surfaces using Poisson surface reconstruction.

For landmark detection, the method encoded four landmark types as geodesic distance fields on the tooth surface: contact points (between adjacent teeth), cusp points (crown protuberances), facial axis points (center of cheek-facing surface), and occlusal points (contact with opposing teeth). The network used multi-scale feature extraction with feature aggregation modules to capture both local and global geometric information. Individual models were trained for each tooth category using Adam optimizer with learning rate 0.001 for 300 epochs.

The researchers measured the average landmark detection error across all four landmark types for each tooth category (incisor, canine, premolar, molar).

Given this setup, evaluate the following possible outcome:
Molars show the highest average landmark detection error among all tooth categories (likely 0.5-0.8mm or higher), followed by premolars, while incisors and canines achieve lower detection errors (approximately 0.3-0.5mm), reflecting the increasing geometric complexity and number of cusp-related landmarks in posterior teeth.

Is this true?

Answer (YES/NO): NO